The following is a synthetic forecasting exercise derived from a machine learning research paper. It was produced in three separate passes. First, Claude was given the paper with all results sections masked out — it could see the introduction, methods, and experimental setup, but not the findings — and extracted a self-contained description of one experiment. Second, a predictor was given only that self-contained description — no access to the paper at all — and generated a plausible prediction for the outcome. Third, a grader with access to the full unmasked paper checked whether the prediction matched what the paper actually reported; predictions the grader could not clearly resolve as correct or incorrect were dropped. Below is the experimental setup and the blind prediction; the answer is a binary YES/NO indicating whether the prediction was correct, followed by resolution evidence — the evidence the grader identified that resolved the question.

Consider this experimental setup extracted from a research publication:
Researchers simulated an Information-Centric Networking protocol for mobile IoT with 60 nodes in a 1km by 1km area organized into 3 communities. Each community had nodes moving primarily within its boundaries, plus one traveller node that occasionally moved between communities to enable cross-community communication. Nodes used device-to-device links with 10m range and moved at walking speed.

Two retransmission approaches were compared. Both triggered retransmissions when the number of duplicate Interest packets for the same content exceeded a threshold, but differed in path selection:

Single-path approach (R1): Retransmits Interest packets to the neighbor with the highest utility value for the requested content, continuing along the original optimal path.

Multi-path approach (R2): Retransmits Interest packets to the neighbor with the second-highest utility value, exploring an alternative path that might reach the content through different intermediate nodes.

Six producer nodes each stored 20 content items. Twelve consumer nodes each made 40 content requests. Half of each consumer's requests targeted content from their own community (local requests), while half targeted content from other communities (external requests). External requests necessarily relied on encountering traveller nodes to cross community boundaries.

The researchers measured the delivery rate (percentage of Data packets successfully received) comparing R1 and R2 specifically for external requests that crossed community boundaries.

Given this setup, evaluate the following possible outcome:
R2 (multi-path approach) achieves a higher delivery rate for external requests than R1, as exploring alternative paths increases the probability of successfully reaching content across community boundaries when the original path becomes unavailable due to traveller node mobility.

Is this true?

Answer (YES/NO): NO